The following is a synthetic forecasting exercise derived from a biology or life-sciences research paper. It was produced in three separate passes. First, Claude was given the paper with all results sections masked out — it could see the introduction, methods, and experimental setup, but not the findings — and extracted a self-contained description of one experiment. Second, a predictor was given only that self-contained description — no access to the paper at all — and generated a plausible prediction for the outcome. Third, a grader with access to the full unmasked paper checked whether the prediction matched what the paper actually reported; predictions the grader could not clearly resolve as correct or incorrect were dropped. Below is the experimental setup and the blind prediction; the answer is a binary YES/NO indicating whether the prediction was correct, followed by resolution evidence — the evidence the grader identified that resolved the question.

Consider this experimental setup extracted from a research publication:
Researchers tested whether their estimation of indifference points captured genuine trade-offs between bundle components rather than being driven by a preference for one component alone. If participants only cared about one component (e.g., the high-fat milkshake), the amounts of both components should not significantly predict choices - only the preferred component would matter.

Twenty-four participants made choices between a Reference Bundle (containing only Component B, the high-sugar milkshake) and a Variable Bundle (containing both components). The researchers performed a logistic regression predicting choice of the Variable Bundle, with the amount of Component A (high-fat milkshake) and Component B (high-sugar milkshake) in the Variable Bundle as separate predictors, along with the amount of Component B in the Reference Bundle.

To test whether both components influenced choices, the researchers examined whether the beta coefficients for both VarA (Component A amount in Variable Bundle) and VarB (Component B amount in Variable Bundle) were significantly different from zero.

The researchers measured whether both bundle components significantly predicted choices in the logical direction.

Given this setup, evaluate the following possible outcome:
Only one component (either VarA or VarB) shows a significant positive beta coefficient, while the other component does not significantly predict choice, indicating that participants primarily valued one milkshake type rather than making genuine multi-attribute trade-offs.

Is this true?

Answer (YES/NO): NO